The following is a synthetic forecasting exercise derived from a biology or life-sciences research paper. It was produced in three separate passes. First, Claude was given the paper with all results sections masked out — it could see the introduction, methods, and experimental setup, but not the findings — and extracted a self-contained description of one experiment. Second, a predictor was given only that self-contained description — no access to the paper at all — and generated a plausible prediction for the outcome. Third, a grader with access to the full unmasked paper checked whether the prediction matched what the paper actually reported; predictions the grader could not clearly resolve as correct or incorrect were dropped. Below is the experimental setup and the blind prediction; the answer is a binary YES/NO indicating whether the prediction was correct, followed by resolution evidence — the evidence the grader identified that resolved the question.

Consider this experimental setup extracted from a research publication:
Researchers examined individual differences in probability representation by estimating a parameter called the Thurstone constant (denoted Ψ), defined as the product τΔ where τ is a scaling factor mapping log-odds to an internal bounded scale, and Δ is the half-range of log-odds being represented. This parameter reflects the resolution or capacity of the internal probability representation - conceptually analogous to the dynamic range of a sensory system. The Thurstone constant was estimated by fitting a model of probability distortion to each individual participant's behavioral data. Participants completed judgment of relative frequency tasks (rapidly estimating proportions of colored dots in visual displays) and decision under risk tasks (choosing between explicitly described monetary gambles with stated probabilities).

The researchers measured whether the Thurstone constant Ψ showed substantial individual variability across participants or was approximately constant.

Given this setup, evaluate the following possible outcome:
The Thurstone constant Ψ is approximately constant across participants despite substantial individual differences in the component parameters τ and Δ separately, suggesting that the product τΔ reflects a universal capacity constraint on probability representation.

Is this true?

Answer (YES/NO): YES